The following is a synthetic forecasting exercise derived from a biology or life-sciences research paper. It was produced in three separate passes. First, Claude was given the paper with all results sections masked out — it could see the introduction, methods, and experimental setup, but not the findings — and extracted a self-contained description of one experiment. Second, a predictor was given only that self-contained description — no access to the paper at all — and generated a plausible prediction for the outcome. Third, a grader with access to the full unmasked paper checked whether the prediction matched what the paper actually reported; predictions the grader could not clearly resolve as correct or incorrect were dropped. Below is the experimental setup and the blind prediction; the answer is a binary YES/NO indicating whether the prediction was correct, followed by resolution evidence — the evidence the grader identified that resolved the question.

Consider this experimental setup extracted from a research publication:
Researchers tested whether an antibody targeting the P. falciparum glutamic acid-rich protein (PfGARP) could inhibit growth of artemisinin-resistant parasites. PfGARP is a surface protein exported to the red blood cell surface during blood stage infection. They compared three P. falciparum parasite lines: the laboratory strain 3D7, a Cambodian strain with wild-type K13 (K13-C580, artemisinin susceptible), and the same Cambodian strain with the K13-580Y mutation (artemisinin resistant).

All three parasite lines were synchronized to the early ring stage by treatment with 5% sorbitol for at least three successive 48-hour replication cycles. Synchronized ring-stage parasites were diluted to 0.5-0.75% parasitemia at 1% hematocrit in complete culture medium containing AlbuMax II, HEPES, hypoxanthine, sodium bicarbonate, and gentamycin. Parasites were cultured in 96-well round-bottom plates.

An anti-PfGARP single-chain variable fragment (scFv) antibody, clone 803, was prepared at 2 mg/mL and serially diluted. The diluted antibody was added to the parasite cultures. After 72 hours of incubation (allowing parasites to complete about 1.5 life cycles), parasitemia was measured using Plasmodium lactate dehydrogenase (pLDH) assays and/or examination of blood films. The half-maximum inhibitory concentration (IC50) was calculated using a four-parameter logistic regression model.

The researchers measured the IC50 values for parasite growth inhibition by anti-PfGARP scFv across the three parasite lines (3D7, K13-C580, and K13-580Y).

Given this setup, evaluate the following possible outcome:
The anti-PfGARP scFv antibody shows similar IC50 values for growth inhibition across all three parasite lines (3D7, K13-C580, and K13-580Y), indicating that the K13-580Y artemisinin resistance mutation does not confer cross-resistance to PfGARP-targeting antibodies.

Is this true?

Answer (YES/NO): NO